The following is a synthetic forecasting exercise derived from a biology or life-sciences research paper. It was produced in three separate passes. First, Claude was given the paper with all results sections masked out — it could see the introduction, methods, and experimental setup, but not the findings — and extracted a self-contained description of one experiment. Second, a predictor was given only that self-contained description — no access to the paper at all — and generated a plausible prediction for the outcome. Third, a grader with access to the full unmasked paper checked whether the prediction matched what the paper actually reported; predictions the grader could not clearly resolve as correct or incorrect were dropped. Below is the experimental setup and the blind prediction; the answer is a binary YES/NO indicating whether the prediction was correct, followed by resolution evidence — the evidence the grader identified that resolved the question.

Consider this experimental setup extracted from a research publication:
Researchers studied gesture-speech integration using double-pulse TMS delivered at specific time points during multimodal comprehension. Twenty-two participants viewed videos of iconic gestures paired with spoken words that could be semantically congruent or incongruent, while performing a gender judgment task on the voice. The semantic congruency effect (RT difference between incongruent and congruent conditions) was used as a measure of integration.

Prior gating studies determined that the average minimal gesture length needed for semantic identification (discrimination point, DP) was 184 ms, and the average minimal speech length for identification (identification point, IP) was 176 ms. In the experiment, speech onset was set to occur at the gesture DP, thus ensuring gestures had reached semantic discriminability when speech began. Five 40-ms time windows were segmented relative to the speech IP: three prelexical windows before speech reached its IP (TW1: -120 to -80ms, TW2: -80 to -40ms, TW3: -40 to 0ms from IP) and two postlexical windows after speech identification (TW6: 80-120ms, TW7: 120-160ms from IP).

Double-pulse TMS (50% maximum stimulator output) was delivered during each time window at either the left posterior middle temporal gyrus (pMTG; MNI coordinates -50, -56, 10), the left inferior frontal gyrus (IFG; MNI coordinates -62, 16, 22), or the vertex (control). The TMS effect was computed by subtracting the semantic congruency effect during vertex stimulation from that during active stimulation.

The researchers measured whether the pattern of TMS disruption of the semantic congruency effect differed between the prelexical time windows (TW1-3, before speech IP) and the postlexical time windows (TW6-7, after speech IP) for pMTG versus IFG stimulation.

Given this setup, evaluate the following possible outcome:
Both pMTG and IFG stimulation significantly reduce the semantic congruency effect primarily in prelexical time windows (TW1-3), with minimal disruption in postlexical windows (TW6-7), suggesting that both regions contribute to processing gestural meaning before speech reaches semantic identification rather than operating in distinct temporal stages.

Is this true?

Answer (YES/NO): NO